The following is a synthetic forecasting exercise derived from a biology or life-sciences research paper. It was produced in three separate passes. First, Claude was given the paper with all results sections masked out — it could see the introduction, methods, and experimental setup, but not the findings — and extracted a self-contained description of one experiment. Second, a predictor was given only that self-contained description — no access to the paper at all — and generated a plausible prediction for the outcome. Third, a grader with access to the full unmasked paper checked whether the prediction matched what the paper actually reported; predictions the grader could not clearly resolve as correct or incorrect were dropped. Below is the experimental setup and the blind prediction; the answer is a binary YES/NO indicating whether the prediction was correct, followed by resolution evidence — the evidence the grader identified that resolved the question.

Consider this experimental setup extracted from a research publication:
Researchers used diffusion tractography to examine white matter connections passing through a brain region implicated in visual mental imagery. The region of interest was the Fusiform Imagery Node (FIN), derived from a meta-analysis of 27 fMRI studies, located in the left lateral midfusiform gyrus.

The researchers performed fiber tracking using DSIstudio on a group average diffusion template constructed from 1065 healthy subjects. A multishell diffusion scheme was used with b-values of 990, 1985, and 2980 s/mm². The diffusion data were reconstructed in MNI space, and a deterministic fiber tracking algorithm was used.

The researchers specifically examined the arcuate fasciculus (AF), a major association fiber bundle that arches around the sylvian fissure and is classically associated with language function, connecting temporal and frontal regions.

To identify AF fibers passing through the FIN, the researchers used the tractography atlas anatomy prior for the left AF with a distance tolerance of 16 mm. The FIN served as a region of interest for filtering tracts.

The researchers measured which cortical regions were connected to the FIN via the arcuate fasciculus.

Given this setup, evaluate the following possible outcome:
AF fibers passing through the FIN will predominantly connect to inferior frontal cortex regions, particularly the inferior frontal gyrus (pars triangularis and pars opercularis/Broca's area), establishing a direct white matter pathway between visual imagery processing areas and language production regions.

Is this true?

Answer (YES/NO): NO